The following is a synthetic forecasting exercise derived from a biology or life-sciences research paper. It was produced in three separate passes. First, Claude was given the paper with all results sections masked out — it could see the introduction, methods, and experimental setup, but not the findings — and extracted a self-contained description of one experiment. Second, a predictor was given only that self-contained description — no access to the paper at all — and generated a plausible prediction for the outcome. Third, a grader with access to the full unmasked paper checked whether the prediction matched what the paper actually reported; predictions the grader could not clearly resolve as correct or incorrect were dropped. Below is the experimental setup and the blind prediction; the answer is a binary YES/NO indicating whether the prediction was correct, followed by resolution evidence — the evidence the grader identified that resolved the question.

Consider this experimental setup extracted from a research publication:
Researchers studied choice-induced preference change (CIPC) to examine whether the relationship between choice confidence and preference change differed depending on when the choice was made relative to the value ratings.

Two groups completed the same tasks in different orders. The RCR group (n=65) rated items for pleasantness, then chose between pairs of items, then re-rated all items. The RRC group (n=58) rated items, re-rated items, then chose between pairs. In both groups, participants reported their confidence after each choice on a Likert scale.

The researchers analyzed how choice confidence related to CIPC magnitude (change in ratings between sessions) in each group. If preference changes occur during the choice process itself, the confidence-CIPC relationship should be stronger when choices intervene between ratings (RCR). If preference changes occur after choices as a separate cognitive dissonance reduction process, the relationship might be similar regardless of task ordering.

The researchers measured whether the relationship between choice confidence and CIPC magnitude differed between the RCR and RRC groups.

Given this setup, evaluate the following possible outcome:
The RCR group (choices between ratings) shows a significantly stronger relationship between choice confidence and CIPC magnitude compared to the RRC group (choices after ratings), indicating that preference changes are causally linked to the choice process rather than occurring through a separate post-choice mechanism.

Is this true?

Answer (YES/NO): YES